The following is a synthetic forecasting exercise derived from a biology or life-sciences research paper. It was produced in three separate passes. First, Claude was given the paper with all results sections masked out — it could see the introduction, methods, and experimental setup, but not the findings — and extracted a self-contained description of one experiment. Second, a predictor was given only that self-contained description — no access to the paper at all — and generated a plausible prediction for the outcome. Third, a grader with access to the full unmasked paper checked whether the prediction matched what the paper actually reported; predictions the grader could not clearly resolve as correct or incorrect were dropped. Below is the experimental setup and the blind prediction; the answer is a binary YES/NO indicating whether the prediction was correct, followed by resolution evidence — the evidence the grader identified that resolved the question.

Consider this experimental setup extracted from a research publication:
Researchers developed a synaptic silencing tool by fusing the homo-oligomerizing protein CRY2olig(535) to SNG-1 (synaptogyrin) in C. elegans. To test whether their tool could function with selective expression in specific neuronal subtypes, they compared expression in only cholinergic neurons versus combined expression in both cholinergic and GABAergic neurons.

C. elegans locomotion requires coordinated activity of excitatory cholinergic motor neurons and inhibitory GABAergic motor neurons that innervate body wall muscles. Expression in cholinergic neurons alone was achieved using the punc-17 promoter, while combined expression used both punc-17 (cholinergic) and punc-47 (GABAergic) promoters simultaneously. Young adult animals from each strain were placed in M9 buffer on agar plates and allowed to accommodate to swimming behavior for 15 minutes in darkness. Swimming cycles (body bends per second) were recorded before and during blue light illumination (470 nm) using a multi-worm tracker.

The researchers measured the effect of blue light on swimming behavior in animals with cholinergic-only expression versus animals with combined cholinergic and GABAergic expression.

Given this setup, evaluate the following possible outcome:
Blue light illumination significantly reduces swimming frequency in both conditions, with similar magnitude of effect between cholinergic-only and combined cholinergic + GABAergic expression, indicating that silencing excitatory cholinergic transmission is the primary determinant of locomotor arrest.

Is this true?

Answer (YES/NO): YES